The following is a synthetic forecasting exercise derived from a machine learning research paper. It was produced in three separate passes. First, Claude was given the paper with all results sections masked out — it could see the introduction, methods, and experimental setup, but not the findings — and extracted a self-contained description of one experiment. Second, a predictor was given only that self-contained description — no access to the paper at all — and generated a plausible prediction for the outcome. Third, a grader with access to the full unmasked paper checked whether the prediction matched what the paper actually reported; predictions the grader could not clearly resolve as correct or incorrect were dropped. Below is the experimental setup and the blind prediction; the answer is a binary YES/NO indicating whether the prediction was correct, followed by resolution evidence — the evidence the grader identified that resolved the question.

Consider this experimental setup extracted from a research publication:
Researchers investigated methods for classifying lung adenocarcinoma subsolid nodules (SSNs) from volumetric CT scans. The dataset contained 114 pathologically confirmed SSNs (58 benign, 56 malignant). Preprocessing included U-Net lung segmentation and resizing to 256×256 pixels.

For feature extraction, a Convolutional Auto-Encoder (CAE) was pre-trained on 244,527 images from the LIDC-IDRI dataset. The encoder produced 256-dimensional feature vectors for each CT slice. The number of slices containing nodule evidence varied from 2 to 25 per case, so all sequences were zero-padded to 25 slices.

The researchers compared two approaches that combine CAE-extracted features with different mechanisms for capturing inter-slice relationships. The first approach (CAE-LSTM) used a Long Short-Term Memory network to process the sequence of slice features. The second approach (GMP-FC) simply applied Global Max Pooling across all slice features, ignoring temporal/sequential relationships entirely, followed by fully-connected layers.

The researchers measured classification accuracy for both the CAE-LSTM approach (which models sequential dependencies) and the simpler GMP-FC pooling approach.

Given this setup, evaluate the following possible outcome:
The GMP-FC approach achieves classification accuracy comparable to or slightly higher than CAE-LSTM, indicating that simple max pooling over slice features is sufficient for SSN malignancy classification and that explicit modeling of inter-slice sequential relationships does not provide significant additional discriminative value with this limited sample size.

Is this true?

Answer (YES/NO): NO